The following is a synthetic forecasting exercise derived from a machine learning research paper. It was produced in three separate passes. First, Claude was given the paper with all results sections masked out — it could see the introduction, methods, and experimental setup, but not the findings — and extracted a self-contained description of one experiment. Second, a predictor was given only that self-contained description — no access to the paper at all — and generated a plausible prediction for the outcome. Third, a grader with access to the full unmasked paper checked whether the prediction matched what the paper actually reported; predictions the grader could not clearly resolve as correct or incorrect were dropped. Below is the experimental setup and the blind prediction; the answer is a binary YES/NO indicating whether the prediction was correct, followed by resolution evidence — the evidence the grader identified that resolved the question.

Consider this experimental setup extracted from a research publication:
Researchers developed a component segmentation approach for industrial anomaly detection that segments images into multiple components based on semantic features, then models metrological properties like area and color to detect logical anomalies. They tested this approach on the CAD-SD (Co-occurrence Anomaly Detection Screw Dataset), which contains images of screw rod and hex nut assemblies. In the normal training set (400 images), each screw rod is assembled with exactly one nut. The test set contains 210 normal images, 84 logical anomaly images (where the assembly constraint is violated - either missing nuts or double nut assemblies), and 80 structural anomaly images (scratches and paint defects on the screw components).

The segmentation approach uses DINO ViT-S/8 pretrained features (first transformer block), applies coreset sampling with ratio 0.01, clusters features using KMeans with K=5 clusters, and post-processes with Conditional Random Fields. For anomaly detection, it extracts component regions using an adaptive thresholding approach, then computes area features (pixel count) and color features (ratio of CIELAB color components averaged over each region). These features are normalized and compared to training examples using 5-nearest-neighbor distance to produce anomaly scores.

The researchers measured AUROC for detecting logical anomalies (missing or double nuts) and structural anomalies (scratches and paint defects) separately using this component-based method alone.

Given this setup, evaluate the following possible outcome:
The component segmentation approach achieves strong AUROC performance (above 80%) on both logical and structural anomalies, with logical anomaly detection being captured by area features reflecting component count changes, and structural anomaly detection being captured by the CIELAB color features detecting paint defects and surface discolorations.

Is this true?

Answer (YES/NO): YES